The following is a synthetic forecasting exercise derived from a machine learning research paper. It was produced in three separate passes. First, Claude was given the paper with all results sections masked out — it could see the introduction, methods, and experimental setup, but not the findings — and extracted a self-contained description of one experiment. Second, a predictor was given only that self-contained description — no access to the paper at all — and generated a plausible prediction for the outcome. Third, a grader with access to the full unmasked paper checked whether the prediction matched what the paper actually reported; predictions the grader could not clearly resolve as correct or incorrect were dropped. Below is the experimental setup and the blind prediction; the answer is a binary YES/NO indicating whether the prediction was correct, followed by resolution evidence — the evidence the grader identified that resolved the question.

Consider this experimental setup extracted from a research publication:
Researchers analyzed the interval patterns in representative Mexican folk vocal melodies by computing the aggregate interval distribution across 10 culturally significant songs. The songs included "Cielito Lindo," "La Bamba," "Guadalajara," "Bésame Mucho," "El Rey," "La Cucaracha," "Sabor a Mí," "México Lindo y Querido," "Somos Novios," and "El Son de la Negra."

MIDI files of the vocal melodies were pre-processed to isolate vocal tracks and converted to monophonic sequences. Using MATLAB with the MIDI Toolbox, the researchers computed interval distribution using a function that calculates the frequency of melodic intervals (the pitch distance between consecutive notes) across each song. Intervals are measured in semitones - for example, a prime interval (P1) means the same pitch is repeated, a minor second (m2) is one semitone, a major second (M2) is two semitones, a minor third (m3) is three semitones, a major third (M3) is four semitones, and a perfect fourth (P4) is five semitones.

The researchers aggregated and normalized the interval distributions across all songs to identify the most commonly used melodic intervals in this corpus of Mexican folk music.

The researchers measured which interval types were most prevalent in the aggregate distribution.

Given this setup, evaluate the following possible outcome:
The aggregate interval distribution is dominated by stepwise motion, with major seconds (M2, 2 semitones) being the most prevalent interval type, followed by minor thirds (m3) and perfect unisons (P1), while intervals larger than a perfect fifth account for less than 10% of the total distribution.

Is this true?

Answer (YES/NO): NO